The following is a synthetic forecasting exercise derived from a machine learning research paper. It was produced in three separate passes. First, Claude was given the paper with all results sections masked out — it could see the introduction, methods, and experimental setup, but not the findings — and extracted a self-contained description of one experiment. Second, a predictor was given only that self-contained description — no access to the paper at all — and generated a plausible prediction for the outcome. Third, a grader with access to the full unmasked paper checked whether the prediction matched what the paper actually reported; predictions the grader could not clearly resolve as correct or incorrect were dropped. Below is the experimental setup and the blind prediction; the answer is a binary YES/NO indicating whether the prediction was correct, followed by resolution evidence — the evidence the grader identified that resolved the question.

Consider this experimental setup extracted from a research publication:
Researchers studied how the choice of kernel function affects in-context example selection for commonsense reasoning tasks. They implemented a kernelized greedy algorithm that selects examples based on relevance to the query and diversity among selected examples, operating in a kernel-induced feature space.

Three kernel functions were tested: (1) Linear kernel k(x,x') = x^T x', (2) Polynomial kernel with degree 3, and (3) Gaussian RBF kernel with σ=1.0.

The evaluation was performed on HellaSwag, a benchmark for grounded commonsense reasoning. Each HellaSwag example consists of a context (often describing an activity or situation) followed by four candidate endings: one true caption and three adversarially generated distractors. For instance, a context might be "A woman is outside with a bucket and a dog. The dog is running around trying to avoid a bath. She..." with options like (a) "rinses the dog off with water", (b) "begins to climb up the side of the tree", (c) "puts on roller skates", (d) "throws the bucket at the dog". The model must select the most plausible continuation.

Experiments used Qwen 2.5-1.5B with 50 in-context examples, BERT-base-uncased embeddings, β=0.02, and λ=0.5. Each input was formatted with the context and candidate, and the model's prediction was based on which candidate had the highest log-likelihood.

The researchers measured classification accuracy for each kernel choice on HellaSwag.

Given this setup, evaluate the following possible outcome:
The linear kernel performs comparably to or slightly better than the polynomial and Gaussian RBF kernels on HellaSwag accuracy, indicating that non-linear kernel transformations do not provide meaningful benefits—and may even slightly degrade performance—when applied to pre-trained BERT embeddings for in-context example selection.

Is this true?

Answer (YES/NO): NO